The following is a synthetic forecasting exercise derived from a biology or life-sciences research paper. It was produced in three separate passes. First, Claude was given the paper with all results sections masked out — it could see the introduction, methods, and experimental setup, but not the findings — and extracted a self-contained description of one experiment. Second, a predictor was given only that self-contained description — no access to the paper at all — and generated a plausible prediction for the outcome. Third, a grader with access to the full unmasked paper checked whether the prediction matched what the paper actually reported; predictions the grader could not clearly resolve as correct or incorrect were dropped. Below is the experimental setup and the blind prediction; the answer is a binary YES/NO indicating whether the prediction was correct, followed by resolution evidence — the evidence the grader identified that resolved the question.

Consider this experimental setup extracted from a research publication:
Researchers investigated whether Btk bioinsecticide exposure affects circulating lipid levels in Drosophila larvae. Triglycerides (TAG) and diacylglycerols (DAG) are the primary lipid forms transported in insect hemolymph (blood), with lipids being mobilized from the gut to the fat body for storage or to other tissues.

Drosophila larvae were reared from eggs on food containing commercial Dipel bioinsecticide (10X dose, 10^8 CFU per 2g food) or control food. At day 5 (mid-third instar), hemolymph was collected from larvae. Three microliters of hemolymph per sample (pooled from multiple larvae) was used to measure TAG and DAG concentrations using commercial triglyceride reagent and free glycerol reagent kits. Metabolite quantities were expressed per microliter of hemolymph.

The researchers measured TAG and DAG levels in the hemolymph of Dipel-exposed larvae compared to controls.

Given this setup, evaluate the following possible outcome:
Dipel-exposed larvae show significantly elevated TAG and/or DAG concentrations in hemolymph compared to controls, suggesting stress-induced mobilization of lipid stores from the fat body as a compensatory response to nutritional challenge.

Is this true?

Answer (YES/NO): NO